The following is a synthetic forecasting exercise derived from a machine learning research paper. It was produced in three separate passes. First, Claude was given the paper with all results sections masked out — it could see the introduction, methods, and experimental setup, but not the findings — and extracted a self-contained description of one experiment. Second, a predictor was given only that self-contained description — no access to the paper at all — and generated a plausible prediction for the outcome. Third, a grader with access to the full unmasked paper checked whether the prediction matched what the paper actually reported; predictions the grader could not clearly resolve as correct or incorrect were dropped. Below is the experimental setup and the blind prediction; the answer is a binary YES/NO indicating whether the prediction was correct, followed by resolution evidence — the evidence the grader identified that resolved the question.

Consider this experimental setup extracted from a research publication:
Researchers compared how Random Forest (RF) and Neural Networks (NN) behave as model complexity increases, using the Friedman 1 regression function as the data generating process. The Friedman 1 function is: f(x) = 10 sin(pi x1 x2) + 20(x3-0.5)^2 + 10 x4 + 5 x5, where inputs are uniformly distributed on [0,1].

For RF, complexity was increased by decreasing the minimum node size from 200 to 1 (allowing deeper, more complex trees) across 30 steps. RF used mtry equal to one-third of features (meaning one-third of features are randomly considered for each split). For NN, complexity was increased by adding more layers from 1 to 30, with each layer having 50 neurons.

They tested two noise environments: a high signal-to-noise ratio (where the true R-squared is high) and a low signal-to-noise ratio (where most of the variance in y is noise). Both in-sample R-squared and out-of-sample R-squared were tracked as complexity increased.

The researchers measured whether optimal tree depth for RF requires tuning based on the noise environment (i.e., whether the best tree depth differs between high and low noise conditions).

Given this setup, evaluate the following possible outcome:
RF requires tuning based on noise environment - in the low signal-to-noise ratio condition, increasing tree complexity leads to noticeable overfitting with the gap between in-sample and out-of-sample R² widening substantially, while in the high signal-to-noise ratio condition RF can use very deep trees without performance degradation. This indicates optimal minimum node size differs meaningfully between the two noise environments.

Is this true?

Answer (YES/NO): NO